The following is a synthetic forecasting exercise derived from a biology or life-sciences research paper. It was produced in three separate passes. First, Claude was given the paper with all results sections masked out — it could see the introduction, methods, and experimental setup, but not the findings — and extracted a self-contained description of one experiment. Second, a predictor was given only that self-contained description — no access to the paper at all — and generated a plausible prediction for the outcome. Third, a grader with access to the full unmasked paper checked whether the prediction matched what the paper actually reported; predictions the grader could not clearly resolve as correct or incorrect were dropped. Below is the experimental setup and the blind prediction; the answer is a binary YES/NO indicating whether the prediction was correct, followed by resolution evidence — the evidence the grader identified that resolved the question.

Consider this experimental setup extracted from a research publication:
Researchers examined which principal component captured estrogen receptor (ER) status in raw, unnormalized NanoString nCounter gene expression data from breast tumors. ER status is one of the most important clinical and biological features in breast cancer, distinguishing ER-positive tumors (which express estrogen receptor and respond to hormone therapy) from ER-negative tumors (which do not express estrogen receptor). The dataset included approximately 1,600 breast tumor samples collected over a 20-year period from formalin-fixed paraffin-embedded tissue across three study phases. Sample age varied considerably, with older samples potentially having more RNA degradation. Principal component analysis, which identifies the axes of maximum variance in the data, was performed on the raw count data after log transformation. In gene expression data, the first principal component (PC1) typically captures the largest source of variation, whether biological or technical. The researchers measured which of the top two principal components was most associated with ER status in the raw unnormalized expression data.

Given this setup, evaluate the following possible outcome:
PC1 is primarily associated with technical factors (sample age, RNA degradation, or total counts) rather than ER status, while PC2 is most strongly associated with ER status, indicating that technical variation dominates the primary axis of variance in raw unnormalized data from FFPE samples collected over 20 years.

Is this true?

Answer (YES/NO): YES